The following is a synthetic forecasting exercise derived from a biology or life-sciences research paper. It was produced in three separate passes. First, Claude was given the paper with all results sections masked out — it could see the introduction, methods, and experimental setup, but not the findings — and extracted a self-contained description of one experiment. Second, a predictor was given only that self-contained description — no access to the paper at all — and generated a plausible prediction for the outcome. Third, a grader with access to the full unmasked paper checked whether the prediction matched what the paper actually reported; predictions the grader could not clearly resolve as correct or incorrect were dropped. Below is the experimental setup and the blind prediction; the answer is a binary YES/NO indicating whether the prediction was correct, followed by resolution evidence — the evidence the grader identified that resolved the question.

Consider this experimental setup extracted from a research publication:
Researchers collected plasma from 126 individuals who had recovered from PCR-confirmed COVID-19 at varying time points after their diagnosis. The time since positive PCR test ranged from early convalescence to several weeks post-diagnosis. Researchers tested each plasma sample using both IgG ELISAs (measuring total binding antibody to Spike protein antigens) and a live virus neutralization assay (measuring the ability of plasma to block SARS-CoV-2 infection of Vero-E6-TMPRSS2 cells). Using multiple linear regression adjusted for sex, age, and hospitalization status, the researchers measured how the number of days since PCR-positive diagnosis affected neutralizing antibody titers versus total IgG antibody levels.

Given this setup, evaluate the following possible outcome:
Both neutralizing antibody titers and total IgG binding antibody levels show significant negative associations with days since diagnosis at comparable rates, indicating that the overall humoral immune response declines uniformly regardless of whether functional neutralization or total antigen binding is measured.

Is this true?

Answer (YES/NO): NO